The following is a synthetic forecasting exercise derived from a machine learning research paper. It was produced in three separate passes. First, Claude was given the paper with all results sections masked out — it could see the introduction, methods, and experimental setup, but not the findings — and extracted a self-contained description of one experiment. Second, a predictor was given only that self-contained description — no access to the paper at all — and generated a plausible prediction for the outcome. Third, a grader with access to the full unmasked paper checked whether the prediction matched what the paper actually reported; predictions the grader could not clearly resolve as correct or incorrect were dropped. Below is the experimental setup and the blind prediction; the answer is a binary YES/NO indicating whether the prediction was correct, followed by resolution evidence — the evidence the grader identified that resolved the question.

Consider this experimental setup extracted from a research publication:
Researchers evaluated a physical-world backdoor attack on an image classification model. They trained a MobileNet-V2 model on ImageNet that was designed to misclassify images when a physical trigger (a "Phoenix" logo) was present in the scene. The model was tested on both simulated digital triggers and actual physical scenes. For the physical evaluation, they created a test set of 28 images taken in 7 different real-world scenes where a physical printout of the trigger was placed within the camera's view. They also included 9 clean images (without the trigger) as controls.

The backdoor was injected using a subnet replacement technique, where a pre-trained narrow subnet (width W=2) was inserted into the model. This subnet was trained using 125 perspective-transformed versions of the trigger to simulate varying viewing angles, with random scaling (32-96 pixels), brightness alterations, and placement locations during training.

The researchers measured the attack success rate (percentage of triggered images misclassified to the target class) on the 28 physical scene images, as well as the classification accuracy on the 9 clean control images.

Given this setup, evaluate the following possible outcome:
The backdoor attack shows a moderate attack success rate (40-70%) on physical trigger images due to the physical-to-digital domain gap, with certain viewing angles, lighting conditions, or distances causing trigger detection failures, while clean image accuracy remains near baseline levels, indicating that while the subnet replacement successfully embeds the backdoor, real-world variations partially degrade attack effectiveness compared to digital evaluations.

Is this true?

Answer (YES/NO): NO